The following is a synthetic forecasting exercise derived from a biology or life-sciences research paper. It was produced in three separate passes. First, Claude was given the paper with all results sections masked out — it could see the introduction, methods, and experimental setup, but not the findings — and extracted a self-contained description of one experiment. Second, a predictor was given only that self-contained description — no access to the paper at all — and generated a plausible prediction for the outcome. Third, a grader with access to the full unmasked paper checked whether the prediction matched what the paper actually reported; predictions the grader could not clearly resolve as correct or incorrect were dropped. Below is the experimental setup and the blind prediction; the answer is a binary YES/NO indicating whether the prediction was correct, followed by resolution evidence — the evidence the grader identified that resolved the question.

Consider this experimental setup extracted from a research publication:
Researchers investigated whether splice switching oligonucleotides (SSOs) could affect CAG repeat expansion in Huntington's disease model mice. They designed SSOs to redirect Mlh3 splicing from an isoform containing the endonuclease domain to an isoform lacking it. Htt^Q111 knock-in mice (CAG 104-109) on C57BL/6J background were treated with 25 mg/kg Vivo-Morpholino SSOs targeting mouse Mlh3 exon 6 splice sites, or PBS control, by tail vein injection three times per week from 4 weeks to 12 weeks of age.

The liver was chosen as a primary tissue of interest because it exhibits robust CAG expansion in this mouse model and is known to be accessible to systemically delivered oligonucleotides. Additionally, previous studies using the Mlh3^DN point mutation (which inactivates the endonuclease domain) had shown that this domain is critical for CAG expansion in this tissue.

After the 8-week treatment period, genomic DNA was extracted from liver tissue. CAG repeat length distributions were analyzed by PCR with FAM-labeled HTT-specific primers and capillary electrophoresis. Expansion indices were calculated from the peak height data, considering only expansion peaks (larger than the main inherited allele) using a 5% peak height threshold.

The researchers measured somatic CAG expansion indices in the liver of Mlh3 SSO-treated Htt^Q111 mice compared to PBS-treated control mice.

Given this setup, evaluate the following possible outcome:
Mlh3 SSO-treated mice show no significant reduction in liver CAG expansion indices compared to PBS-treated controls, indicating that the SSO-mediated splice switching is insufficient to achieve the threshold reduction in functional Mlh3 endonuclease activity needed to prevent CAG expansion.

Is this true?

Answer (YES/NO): NO